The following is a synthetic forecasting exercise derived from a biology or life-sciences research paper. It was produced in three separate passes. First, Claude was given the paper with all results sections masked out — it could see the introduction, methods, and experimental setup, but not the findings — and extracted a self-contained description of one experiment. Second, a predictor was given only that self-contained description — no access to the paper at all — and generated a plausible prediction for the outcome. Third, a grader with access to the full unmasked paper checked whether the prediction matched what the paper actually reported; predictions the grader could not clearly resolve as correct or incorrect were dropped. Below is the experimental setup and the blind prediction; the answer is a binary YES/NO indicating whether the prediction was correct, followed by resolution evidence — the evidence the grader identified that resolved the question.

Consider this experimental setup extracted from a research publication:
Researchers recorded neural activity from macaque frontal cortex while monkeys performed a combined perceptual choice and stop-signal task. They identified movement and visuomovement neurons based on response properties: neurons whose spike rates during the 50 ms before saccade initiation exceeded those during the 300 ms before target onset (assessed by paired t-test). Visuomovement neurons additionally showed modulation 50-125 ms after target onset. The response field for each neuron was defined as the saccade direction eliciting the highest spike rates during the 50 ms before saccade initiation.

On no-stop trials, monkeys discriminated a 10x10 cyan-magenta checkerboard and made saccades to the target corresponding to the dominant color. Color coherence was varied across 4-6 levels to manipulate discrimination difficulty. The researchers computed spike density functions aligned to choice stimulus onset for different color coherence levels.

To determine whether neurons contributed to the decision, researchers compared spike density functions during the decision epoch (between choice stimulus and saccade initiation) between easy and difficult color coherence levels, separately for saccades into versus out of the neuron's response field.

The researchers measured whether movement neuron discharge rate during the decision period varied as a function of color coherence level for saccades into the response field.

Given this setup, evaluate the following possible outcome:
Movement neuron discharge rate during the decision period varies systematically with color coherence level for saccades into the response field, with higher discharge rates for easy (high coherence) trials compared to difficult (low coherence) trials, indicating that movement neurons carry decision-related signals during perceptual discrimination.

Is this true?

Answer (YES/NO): YES